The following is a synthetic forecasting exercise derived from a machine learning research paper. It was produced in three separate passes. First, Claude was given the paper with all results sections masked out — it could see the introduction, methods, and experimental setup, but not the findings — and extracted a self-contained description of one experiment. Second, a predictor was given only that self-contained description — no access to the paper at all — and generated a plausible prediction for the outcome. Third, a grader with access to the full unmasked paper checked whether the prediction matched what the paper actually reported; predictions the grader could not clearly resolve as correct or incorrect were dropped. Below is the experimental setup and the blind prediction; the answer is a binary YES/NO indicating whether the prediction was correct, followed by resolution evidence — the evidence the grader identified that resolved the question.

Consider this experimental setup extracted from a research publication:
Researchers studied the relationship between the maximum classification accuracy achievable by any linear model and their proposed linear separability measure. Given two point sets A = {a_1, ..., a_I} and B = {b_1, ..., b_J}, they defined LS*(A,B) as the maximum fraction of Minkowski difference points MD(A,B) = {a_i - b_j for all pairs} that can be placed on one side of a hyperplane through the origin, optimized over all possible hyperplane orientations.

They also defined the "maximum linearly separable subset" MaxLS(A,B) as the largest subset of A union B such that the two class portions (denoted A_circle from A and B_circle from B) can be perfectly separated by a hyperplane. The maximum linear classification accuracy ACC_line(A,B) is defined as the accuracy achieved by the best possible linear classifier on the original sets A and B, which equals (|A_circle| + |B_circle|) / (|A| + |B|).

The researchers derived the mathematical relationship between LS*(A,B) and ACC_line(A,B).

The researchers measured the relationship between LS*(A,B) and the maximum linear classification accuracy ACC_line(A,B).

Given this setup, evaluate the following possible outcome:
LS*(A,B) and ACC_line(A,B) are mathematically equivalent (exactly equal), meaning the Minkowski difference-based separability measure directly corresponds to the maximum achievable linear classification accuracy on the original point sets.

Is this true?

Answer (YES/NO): NO